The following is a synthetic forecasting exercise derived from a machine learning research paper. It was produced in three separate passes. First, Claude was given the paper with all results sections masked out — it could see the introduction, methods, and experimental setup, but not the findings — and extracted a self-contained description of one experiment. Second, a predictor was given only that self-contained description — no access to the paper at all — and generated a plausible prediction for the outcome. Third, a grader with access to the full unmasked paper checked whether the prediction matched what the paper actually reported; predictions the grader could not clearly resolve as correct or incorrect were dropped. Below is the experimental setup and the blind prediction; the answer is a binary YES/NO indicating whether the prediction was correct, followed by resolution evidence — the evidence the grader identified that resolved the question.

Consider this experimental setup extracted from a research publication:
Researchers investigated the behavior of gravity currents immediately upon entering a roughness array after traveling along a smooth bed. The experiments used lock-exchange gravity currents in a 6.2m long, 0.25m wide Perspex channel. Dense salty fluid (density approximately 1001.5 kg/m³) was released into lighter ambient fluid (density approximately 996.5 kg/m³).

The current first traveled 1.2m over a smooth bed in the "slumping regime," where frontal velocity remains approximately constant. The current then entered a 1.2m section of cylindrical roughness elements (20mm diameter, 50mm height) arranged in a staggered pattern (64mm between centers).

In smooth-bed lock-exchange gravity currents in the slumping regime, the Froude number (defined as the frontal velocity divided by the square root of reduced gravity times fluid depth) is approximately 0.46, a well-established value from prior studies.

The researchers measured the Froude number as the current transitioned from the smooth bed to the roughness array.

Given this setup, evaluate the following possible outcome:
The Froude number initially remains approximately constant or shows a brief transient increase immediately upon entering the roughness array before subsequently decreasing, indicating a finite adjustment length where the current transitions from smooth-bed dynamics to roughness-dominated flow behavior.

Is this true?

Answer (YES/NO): NO